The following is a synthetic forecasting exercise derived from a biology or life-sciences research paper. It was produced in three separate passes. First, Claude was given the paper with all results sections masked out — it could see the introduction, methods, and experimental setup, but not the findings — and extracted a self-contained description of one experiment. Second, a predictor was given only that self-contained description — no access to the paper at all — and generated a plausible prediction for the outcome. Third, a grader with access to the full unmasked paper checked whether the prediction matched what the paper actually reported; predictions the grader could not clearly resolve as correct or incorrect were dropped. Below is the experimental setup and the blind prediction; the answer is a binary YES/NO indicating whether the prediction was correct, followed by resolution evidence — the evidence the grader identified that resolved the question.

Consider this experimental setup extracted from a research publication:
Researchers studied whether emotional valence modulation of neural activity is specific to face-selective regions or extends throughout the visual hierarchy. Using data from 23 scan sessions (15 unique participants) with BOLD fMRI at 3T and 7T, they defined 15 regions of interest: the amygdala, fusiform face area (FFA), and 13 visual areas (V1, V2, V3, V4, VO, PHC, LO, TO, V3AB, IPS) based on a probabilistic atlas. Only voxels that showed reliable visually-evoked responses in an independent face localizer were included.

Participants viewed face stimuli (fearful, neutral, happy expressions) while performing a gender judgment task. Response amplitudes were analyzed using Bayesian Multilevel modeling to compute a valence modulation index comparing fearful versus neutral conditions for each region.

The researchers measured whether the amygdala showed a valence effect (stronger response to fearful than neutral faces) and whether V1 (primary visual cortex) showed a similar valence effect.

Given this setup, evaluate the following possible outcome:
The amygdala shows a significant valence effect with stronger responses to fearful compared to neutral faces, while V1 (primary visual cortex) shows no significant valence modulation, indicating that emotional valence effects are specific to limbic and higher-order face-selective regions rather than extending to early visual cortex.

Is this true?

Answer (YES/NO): NO